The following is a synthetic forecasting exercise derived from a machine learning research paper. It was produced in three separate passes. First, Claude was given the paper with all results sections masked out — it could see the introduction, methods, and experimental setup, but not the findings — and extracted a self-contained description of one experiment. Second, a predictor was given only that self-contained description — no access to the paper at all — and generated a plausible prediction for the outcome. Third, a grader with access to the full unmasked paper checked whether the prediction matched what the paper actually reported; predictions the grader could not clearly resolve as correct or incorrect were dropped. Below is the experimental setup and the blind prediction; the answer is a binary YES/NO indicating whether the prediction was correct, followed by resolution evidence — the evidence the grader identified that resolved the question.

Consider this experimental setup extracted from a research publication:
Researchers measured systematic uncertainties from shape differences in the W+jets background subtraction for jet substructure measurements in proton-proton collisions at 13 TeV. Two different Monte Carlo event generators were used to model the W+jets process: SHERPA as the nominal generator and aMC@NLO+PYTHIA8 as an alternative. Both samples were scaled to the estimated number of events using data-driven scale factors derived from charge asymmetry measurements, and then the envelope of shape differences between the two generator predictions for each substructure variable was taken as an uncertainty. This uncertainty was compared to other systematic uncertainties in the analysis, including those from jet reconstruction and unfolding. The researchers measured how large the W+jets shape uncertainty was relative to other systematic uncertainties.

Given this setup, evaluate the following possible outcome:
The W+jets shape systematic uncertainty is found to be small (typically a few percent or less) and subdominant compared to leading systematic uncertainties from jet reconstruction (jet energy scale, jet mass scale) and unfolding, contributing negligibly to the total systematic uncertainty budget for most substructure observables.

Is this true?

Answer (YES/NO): YES